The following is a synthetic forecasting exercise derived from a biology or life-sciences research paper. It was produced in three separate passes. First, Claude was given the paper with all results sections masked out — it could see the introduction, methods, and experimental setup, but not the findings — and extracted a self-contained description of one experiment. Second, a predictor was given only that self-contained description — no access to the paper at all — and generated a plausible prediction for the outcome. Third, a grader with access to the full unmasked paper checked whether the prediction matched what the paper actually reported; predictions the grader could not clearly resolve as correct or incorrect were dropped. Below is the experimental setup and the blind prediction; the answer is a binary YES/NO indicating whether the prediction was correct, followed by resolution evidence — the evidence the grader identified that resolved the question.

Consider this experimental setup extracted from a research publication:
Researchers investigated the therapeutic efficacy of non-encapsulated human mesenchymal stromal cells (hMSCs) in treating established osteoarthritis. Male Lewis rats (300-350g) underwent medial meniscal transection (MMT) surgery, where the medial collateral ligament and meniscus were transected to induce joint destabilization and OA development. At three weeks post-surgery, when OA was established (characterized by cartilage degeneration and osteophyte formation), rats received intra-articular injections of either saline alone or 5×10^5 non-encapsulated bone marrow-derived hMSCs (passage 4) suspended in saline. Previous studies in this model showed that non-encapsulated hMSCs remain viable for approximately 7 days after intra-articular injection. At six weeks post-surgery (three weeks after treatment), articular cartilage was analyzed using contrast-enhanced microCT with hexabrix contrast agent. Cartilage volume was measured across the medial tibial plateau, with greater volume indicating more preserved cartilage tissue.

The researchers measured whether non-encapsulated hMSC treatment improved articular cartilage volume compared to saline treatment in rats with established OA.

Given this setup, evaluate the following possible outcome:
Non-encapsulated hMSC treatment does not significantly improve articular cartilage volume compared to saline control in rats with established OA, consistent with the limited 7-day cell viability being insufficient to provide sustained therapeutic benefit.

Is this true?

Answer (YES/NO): YES